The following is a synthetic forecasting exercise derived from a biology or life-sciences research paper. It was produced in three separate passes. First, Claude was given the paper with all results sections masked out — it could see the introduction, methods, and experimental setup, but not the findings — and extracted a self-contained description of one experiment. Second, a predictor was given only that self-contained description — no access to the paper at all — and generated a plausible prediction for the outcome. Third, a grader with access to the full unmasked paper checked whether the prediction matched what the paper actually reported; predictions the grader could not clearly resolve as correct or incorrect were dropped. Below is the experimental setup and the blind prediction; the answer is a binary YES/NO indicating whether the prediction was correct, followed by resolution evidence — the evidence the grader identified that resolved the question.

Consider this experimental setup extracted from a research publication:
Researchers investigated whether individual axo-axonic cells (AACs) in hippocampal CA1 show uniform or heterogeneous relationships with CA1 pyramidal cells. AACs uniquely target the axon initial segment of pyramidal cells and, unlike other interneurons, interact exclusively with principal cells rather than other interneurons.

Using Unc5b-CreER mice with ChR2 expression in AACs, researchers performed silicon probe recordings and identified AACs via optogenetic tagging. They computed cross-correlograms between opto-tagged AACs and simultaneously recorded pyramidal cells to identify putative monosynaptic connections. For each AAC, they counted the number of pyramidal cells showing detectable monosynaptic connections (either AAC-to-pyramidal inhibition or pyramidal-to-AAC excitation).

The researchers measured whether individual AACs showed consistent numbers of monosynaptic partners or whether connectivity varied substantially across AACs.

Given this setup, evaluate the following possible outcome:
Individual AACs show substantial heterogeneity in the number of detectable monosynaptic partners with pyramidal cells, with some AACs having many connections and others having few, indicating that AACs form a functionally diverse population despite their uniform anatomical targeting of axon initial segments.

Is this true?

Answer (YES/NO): YES